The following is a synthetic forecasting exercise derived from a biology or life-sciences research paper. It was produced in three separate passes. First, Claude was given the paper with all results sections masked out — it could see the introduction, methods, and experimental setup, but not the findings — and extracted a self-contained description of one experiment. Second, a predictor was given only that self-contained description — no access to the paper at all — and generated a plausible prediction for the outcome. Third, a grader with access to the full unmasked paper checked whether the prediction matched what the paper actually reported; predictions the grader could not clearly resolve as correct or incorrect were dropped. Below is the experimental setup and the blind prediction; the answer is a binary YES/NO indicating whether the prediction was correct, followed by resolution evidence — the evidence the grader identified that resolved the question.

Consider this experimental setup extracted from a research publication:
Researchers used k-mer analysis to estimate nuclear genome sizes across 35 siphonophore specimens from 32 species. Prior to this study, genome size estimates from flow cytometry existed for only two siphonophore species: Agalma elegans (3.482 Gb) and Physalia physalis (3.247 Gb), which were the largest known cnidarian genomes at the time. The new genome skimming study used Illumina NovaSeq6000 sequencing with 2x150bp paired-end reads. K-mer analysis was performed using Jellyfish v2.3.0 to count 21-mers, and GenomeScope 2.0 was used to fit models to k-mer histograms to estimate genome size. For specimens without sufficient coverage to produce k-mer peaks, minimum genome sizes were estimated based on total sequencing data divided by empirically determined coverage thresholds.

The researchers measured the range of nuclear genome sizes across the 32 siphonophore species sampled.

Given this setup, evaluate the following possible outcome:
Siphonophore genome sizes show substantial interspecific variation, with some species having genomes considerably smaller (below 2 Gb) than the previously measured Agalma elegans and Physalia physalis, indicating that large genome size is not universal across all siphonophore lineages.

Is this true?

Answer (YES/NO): YES